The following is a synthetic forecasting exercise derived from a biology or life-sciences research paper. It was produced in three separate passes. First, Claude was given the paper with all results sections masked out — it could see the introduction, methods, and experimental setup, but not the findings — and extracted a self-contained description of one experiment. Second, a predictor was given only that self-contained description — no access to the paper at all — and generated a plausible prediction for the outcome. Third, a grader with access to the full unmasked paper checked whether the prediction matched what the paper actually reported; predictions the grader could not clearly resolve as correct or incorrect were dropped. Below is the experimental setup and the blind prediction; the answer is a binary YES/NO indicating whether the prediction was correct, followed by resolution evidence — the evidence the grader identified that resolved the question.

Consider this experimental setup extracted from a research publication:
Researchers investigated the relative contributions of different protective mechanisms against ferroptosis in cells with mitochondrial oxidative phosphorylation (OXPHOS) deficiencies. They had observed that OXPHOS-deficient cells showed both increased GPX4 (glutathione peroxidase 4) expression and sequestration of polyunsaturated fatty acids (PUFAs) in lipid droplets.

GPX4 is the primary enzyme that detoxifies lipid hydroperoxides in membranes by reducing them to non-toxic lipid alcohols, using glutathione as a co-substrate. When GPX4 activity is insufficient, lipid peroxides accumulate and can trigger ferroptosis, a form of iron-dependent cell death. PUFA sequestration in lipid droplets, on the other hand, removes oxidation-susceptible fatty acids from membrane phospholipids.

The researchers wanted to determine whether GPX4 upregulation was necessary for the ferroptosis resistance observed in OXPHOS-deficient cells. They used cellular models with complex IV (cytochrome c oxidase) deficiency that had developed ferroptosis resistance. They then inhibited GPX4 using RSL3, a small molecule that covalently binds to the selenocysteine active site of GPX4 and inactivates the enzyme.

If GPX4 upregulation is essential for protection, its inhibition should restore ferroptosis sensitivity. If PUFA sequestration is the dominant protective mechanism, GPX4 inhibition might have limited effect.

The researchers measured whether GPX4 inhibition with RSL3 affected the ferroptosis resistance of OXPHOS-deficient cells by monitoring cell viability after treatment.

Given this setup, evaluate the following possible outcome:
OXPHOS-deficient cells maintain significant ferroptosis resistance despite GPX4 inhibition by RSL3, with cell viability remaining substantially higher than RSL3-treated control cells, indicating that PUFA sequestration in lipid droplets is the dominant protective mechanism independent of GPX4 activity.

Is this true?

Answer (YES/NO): NO